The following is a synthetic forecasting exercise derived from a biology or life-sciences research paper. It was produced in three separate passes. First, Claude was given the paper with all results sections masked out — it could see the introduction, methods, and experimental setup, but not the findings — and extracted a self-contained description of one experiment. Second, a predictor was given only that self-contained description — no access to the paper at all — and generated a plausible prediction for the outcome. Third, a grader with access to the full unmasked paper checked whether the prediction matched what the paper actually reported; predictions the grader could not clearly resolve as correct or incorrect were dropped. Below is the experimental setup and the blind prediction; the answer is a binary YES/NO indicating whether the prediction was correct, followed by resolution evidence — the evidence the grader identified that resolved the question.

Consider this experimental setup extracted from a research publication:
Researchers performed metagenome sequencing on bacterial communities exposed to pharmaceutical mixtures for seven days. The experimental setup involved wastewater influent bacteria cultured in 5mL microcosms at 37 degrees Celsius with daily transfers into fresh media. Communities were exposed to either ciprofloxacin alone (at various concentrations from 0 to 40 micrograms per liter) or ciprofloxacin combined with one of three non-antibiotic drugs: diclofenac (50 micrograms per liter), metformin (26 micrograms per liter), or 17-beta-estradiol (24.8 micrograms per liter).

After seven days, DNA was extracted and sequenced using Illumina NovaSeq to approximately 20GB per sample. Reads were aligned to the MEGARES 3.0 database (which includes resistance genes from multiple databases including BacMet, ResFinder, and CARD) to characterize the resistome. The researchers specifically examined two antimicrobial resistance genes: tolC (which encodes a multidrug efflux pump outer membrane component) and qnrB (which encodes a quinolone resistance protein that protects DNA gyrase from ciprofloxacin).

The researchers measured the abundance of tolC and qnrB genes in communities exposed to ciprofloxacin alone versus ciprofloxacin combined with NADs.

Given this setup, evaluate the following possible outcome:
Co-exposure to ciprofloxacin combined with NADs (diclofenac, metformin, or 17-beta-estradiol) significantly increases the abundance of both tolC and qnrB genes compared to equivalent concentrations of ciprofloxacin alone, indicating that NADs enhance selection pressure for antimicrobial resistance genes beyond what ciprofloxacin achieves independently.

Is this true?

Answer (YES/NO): NO